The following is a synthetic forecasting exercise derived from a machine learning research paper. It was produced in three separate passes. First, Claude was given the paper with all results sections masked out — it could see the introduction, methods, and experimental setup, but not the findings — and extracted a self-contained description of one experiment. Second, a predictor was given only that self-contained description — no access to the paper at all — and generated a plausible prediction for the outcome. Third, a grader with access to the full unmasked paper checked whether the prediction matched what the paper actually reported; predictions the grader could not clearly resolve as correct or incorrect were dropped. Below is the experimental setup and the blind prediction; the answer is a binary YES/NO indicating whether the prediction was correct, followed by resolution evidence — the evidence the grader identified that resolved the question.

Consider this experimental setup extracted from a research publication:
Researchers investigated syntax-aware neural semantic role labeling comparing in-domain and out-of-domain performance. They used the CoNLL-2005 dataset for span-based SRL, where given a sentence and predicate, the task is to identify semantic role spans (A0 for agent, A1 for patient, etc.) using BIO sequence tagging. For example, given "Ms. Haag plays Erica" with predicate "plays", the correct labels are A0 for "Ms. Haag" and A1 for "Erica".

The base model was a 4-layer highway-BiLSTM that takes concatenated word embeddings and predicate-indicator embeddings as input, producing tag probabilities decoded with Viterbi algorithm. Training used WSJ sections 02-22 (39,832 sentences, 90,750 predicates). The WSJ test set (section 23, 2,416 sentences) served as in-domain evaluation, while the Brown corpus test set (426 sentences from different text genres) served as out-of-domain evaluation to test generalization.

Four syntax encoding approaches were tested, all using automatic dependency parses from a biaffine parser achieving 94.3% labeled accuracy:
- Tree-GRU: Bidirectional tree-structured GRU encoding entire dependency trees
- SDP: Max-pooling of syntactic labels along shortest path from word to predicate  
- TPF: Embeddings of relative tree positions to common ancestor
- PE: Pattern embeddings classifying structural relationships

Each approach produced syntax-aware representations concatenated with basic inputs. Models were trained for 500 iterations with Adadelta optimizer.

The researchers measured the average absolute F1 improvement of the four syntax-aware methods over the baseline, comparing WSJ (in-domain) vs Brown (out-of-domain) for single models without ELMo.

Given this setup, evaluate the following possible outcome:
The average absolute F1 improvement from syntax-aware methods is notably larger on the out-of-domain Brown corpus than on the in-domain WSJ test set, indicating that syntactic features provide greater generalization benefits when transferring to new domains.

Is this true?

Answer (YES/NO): YES